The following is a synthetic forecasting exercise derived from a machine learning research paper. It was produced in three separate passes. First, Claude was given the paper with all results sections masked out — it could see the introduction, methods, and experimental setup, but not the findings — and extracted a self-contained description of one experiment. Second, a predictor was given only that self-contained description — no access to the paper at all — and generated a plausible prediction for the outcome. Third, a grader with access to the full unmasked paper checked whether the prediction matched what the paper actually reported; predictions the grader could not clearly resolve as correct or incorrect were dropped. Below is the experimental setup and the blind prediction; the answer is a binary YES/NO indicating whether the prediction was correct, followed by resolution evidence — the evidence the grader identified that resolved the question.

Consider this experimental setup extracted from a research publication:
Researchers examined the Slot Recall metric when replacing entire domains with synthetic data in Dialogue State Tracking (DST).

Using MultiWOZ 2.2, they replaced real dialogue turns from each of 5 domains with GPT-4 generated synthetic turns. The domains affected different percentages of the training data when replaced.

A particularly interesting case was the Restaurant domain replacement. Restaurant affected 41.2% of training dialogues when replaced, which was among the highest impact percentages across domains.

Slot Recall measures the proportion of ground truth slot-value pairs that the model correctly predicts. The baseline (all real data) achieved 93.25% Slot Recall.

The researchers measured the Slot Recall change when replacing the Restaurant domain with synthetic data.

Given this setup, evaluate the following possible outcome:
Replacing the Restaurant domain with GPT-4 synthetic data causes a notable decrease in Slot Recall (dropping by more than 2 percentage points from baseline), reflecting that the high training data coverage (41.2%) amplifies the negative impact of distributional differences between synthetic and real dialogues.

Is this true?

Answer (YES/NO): NO